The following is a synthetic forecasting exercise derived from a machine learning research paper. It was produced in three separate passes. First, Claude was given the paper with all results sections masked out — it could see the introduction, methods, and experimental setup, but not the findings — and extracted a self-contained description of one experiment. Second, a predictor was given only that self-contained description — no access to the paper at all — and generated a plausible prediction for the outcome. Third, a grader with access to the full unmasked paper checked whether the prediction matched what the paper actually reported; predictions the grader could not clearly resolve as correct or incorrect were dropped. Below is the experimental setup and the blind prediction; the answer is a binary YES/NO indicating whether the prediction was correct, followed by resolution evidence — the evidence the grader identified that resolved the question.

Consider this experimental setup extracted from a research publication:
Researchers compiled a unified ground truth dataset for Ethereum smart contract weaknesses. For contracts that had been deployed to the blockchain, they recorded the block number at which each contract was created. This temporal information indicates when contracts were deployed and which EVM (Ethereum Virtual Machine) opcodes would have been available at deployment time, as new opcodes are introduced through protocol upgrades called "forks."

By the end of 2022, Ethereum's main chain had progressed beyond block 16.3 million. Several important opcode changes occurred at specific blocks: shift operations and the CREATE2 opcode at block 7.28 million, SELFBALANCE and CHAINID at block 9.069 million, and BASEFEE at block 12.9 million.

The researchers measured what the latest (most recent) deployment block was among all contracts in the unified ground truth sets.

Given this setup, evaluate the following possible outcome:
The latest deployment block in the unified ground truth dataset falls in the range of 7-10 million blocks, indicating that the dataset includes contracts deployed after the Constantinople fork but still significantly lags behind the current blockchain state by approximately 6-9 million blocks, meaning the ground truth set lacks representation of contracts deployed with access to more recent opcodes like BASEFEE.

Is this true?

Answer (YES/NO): YES